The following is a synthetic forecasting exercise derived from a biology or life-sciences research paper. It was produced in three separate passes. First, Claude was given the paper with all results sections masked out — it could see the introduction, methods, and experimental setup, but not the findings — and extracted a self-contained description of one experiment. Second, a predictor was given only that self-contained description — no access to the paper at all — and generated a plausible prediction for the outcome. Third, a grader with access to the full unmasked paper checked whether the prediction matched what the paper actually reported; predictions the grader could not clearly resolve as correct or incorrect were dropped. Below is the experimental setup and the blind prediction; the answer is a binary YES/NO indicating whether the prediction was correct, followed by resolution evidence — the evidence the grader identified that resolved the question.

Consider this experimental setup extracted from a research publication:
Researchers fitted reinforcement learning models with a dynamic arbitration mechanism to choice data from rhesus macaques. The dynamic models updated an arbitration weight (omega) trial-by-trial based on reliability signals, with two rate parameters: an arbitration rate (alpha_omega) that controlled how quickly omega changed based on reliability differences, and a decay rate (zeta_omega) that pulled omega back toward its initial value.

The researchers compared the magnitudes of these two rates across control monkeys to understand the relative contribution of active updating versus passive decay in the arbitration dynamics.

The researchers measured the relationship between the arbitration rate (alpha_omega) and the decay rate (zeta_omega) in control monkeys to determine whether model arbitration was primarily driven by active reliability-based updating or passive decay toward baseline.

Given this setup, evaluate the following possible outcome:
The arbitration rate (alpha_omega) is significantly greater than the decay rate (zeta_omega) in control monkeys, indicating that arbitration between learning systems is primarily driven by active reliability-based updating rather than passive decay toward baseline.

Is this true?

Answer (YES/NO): YES